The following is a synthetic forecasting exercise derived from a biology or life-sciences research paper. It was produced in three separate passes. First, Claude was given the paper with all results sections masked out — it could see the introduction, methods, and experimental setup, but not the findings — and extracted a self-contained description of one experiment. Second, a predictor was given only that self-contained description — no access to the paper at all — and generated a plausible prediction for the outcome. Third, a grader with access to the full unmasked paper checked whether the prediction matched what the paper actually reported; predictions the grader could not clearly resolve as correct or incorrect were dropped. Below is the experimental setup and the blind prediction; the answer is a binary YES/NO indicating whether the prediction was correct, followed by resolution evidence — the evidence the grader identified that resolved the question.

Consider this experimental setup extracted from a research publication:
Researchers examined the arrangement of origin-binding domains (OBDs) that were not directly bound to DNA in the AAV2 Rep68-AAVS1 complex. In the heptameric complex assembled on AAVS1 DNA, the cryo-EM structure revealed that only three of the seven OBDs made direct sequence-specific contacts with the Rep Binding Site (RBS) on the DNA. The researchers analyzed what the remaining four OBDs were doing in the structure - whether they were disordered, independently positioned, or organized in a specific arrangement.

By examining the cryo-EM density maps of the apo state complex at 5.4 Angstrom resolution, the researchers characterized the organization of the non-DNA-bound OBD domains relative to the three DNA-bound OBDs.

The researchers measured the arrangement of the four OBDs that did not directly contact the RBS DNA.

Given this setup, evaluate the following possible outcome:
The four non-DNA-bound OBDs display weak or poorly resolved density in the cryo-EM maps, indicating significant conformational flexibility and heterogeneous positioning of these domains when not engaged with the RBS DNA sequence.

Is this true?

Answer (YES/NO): YES